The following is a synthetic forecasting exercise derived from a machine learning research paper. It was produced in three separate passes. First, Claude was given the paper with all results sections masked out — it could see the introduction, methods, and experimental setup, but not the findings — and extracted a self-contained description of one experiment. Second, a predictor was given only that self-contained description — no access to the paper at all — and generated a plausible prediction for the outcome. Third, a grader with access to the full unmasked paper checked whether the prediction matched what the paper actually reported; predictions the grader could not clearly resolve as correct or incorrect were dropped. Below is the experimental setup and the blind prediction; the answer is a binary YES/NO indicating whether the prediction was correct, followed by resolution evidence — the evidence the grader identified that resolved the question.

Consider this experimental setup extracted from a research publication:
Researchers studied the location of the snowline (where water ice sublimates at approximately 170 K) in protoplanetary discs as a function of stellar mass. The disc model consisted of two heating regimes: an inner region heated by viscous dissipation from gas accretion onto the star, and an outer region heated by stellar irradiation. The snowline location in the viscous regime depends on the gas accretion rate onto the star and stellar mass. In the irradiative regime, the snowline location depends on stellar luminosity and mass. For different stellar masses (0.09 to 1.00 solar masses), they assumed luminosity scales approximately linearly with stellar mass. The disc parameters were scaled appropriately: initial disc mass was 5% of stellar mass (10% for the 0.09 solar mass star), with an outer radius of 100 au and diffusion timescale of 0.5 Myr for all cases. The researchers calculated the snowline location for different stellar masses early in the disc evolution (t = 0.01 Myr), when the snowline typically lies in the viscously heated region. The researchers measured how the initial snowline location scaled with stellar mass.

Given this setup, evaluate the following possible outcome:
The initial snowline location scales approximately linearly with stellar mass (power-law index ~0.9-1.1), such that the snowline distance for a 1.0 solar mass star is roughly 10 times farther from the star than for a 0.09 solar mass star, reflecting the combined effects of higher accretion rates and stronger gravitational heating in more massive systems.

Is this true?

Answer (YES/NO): NO